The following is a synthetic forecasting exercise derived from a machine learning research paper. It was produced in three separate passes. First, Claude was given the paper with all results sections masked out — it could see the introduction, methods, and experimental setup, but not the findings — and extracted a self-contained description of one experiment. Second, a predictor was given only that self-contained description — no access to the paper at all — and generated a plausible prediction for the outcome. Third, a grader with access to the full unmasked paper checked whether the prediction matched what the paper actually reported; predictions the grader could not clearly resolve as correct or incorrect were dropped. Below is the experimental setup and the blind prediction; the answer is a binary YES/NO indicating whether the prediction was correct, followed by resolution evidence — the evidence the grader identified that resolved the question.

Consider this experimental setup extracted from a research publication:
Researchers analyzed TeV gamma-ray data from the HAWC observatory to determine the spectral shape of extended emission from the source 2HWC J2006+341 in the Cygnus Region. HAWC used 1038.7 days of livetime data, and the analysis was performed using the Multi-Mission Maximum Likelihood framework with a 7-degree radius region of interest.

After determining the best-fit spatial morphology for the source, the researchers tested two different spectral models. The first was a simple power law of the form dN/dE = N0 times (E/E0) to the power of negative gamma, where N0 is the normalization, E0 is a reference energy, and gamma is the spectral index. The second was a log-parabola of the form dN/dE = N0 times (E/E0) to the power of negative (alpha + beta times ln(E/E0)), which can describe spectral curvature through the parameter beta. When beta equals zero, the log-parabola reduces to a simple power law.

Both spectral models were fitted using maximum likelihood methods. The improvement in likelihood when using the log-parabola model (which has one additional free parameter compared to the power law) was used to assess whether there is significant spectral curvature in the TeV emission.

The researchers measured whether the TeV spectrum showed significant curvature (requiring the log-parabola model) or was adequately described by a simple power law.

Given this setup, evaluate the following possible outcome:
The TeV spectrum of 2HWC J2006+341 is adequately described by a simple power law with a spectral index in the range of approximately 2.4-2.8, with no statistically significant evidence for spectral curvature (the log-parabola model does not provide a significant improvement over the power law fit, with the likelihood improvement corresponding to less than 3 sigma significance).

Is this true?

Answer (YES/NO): NO